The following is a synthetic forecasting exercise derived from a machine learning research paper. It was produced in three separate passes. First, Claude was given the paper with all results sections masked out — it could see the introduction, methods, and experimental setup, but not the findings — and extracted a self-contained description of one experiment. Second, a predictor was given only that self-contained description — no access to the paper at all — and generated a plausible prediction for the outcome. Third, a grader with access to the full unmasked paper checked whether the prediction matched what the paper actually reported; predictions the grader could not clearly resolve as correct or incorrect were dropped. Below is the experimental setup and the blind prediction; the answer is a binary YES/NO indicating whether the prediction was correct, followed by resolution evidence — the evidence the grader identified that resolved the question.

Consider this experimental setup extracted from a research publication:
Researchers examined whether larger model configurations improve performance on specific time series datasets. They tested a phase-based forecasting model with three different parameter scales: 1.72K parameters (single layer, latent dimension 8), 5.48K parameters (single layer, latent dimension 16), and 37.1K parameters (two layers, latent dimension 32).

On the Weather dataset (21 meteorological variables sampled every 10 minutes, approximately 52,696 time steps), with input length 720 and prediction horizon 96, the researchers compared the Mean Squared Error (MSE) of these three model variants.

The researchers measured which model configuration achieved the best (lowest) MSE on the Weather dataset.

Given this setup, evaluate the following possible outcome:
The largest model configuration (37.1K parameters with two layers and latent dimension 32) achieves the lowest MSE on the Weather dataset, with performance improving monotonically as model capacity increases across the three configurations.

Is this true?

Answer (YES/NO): NO